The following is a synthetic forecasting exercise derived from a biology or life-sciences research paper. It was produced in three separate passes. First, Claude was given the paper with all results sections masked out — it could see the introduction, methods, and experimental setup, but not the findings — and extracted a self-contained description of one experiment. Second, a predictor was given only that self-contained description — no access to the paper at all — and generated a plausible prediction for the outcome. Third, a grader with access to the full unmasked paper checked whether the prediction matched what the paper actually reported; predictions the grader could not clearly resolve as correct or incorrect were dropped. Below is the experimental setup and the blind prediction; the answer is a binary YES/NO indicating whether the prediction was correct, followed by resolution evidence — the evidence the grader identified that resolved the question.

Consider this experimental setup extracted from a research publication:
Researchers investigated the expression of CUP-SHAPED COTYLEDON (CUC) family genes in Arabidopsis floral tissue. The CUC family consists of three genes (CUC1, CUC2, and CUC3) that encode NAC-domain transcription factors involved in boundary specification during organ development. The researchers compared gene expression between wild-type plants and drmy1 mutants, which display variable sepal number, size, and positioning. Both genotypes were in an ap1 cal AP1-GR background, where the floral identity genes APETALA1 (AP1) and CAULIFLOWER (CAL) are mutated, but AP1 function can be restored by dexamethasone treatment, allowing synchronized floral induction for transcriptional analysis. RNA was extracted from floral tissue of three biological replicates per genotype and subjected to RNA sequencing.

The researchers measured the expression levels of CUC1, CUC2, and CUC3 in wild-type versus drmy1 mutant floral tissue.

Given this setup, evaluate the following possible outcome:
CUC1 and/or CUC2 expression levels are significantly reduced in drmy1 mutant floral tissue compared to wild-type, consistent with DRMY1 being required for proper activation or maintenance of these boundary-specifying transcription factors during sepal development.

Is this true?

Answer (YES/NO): NO